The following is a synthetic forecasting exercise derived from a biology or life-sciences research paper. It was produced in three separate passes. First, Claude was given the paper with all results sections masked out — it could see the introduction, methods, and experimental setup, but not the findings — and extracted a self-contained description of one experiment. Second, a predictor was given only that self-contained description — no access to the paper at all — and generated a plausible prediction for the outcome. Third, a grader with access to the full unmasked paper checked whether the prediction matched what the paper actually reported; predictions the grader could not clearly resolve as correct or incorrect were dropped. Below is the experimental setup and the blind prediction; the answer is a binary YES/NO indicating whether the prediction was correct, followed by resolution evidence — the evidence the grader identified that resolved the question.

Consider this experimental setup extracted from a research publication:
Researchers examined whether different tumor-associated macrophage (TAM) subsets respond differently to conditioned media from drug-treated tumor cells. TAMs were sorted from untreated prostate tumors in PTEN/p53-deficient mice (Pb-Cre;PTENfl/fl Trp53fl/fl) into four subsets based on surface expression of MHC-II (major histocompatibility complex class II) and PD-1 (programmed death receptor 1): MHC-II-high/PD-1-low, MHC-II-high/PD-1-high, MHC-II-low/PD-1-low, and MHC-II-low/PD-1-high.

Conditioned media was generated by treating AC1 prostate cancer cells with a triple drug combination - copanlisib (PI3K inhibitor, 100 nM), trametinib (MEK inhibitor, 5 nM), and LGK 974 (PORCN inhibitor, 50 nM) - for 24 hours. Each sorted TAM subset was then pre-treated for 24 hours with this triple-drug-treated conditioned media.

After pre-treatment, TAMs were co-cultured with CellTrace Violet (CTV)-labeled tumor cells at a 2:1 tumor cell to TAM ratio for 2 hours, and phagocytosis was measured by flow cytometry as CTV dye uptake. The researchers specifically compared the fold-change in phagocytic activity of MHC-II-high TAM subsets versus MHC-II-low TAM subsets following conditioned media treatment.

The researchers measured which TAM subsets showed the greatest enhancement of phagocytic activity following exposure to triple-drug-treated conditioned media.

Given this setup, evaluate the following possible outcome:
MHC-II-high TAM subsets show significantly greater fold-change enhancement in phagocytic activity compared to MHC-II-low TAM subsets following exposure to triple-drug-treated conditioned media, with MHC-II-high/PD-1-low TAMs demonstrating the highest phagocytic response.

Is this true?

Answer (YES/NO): YES